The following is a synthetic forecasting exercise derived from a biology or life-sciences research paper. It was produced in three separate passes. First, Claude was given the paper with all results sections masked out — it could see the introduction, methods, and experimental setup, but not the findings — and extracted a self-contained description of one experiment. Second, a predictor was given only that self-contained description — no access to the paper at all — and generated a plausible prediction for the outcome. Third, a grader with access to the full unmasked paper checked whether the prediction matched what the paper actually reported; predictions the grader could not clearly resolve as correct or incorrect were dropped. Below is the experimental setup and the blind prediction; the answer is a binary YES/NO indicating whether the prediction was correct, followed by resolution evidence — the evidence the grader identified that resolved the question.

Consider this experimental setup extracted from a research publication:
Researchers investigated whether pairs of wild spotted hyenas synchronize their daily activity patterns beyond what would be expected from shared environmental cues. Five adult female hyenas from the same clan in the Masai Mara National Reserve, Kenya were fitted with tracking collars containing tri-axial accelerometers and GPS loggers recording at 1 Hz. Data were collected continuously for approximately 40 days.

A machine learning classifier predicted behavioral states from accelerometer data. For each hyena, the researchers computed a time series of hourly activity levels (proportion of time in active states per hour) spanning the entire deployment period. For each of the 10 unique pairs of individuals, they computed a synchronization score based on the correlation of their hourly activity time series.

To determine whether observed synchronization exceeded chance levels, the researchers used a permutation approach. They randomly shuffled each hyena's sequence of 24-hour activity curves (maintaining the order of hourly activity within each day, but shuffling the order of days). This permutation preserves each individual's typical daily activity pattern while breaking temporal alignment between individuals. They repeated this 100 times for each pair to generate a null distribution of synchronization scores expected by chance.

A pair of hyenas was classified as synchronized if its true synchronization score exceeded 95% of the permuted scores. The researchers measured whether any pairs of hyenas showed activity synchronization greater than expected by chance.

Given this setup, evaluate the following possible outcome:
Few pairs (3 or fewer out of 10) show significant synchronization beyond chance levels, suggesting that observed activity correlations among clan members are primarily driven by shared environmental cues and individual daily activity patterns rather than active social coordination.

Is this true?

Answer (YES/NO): NO